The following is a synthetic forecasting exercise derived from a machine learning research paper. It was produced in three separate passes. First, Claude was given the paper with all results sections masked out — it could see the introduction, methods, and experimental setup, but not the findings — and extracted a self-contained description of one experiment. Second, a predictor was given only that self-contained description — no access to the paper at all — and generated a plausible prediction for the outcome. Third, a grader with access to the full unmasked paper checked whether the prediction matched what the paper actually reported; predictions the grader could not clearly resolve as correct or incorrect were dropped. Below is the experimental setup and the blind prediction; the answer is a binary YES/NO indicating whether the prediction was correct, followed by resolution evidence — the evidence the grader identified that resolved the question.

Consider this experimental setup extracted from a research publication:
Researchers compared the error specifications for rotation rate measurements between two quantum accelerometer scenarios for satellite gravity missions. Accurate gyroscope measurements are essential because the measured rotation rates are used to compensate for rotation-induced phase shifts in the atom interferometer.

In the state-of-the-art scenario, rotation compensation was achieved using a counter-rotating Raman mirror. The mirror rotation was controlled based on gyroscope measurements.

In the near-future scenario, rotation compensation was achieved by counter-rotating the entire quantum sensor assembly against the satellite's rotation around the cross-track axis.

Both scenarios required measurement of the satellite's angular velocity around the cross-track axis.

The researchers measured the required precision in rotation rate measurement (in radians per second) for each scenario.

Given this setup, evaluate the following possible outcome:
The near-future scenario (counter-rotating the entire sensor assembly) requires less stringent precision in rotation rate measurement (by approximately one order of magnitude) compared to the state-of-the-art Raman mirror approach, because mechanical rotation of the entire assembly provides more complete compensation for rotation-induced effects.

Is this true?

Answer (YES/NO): NO